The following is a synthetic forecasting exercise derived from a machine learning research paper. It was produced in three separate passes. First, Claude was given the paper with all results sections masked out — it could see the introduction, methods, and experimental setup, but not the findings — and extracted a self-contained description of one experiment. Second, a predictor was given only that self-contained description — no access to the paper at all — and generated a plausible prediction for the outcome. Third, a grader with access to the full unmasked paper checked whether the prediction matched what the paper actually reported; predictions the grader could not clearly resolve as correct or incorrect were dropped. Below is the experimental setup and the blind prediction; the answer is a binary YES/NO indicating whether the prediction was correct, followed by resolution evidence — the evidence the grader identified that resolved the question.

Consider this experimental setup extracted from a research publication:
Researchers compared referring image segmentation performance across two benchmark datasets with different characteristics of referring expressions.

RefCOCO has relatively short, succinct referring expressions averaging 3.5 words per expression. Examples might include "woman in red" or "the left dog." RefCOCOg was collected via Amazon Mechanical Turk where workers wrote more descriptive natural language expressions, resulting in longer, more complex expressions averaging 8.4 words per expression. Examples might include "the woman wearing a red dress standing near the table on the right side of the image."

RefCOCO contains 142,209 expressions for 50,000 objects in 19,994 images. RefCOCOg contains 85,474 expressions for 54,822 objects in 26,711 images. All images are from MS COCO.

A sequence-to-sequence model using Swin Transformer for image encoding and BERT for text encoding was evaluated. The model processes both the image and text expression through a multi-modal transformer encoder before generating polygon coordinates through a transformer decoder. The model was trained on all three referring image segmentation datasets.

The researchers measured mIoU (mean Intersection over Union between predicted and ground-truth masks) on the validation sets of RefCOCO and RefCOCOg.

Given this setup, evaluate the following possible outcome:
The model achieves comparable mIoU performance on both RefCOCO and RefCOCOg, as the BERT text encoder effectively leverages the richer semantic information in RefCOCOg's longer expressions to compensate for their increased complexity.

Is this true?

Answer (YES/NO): NO